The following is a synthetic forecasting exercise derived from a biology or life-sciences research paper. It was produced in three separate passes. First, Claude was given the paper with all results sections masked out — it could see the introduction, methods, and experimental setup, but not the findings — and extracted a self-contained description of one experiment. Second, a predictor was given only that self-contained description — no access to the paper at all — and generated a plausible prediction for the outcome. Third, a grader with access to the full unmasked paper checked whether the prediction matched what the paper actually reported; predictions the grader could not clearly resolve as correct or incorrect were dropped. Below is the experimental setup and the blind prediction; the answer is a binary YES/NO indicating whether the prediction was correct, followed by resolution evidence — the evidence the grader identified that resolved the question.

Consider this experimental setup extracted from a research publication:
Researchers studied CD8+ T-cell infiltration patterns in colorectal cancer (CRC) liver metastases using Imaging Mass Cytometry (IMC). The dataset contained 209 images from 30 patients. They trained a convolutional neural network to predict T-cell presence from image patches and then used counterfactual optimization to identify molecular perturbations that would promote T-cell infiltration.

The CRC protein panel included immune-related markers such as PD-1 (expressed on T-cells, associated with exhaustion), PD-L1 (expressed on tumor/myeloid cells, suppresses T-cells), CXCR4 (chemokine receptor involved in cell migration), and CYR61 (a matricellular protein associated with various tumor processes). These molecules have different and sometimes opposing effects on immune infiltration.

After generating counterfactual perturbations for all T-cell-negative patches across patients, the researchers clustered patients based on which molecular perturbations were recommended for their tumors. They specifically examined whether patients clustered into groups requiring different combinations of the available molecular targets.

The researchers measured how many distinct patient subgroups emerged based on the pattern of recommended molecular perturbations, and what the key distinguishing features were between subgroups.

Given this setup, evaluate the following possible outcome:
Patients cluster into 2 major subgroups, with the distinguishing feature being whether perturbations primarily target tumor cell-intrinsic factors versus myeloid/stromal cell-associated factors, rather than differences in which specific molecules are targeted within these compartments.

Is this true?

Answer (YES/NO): NO